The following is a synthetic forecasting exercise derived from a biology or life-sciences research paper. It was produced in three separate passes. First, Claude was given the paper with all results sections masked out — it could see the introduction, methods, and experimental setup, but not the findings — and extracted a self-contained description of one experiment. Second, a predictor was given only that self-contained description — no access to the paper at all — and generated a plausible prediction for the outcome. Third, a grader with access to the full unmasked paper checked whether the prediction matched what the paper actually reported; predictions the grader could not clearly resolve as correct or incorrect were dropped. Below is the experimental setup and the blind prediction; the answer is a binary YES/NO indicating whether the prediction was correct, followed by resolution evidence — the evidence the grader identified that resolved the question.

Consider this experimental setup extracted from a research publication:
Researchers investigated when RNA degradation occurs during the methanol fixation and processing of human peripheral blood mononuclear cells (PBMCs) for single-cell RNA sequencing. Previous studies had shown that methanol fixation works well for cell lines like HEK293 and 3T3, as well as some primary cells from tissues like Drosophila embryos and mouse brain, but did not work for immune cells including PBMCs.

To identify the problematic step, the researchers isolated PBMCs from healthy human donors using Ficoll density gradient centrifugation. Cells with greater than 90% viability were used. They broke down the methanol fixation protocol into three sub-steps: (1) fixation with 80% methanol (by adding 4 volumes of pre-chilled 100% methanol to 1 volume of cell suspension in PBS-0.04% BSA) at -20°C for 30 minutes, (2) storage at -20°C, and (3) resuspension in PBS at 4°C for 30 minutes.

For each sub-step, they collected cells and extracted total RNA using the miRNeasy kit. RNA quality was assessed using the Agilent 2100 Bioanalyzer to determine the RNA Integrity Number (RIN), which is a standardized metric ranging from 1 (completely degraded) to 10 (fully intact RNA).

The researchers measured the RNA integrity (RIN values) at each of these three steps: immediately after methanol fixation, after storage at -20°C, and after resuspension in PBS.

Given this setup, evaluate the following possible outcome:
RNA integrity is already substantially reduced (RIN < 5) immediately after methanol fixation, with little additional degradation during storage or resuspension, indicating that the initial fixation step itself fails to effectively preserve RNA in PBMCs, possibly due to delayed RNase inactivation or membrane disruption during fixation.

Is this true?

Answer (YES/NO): NO